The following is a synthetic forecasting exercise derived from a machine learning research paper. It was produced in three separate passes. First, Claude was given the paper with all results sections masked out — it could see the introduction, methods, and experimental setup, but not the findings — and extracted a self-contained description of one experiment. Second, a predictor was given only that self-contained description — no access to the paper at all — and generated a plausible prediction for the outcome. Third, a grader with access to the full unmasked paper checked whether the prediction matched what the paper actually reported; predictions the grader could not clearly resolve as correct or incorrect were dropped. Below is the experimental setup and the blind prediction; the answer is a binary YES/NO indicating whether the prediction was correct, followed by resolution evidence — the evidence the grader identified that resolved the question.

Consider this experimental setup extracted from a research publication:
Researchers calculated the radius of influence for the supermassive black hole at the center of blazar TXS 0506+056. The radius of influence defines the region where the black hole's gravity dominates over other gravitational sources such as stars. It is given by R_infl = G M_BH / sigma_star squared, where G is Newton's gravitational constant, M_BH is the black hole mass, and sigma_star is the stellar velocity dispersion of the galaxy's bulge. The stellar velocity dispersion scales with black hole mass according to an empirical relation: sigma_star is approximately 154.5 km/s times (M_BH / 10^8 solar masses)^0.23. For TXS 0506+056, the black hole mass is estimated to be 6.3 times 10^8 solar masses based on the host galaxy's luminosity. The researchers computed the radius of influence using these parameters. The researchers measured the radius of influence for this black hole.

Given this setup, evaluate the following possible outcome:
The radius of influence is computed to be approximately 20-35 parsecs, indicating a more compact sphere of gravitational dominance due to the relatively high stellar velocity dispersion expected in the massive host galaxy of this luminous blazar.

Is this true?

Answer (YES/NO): NO